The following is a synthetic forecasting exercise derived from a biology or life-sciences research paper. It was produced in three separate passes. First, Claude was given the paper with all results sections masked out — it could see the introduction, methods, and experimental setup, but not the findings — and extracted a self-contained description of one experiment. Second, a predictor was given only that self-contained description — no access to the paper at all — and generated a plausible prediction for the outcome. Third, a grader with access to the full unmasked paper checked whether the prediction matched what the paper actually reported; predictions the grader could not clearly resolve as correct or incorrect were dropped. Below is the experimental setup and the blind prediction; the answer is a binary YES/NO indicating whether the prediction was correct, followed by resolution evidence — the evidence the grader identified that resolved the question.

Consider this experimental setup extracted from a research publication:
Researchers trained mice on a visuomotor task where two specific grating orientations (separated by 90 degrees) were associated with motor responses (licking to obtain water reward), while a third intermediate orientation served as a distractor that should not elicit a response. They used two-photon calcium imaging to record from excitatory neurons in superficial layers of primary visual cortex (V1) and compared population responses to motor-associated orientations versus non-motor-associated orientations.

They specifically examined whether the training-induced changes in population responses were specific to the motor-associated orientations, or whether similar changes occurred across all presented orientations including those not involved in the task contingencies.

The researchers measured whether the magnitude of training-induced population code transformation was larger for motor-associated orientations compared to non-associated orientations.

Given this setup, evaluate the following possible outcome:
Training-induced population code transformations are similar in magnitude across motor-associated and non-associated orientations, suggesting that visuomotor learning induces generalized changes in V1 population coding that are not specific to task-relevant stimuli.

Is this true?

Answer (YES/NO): NO